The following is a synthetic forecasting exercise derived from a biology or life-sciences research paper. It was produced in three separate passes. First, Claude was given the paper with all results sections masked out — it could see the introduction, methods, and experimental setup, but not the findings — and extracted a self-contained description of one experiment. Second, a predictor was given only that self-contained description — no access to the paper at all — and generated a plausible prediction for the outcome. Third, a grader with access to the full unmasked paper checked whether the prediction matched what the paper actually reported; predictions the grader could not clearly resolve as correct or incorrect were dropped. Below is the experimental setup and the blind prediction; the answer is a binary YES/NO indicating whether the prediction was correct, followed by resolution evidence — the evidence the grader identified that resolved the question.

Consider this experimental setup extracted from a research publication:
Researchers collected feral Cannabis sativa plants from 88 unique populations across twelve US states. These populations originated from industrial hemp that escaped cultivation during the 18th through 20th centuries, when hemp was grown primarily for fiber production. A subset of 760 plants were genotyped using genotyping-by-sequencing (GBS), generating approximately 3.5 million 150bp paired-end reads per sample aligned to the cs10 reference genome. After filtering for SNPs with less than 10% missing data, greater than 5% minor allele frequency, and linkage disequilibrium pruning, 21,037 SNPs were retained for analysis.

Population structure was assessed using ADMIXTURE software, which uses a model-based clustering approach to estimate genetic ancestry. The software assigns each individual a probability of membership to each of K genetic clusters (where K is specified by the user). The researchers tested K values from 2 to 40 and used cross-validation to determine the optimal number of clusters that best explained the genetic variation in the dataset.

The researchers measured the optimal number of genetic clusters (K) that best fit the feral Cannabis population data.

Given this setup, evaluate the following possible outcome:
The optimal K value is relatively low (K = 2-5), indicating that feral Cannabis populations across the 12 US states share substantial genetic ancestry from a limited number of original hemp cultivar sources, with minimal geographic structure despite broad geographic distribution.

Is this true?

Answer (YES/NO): NO